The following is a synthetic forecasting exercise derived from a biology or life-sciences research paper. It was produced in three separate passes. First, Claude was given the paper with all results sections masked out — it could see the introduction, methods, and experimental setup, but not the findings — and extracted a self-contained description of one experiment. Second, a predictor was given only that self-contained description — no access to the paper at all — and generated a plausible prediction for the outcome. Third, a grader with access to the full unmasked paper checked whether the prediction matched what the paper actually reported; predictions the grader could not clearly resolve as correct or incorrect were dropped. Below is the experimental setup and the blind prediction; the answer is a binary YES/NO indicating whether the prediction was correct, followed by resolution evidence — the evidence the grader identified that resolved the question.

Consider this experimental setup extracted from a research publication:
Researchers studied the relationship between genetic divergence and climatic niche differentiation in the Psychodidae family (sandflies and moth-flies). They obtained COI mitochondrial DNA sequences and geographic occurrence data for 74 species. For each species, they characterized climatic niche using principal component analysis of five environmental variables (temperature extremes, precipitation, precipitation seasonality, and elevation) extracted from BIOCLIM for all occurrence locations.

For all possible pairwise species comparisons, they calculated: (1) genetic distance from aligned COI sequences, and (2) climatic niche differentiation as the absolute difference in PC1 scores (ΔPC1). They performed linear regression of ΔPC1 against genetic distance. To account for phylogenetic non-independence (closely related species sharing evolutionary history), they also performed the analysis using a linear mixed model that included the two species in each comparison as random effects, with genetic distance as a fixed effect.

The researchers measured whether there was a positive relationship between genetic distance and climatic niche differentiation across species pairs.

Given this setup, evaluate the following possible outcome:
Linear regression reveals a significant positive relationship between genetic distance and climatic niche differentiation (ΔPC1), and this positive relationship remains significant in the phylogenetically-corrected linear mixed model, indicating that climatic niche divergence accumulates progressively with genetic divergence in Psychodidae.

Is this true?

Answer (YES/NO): YES